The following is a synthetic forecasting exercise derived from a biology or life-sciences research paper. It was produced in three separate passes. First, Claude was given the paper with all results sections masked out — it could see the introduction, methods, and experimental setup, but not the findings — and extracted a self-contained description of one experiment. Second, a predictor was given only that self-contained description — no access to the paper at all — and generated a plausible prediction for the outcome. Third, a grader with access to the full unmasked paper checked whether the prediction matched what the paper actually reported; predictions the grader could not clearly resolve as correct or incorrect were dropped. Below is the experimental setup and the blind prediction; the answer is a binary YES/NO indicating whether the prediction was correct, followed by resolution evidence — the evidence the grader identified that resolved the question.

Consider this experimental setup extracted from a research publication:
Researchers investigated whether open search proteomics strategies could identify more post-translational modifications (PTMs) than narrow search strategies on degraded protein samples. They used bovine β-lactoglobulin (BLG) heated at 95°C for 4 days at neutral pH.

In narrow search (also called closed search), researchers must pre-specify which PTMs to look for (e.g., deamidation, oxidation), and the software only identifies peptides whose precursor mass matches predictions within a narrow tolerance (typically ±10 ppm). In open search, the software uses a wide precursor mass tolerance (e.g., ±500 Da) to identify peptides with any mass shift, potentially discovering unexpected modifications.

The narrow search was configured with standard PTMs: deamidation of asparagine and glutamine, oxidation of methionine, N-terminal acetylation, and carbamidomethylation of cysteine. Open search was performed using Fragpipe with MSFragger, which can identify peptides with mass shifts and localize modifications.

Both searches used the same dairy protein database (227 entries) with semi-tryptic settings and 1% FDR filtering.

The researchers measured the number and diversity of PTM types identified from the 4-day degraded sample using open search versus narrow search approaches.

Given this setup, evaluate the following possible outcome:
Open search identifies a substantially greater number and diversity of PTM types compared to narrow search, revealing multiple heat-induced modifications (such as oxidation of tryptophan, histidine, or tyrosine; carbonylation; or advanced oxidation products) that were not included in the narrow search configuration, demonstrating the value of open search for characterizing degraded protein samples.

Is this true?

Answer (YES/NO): NO